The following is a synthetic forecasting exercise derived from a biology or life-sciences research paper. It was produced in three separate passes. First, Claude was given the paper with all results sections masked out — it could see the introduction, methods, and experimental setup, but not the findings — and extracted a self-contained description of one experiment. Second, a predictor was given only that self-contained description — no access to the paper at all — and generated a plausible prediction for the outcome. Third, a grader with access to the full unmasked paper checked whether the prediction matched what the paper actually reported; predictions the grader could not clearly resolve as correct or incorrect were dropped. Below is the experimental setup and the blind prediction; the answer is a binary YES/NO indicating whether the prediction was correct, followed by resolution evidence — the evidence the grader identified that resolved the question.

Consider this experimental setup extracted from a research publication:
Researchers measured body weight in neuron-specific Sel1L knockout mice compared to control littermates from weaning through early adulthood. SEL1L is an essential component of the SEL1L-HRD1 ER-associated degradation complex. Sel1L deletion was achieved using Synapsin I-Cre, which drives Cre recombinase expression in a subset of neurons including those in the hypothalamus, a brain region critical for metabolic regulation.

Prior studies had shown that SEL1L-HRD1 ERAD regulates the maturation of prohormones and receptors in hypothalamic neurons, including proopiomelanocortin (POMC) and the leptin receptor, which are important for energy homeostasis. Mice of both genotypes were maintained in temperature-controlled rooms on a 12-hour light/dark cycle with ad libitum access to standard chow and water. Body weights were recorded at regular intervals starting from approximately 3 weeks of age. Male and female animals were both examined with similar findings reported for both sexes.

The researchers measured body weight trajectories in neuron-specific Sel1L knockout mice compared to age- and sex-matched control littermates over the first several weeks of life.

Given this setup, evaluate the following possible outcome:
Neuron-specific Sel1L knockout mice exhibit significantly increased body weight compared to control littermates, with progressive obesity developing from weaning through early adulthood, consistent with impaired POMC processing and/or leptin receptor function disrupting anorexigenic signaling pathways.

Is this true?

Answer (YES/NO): NO